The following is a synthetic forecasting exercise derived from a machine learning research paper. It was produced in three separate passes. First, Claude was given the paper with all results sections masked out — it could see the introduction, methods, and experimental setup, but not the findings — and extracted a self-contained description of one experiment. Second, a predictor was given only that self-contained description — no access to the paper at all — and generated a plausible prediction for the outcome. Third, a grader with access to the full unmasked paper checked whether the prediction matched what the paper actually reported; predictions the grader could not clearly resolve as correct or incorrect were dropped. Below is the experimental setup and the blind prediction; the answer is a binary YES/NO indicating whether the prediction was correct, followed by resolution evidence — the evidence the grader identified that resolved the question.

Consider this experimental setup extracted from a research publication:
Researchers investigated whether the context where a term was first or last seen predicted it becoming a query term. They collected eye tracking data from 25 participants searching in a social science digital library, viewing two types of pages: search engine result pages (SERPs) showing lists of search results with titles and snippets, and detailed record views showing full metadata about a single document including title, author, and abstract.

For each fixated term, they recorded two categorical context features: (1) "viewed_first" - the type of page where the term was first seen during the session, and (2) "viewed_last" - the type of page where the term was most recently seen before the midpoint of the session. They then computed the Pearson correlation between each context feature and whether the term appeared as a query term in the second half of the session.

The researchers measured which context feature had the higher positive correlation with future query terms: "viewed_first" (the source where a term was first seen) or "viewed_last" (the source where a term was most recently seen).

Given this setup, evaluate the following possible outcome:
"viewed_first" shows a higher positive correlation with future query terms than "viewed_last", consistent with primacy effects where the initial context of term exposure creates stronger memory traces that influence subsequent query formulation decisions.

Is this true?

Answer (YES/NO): NO